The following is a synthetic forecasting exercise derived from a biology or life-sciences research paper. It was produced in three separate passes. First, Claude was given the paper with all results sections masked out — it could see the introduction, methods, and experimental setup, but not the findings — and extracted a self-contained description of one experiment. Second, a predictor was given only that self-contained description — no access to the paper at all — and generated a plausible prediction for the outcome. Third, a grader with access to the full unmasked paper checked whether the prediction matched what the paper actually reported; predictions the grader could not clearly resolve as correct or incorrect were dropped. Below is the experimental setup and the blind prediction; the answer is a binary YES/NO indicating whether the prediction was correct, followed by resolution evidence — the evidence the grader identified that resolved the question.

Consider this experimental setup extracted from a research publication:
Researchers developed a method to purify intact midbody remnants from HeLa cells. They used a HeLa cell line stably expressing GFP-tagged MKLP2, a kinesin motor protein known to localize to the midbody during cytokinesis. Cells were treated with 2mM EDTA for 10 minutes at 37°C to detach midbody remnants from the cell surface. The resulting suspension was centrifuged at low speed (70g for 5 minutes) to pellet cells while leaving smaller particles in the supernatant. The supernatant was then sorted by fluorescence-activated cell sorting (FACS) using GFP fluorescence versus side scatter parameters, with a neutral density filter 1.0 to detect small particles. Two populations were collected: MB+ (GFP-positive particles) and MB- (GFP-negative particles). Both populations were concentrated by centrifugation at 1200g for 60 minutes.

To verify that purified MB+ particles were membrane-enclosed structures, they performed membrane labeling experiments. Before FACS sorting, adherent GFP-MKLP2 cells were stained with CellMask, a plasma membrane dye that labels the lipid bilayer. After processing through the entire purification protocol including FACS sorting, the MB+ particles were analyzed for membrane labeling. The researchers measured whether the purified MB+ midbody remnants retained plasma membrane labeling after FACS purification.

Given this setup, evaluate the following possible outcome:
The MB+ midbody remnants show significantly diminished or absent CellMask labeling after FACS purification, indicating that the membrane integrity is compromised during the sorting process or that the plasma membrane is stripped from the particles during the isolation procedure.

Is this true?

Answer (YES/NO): NO